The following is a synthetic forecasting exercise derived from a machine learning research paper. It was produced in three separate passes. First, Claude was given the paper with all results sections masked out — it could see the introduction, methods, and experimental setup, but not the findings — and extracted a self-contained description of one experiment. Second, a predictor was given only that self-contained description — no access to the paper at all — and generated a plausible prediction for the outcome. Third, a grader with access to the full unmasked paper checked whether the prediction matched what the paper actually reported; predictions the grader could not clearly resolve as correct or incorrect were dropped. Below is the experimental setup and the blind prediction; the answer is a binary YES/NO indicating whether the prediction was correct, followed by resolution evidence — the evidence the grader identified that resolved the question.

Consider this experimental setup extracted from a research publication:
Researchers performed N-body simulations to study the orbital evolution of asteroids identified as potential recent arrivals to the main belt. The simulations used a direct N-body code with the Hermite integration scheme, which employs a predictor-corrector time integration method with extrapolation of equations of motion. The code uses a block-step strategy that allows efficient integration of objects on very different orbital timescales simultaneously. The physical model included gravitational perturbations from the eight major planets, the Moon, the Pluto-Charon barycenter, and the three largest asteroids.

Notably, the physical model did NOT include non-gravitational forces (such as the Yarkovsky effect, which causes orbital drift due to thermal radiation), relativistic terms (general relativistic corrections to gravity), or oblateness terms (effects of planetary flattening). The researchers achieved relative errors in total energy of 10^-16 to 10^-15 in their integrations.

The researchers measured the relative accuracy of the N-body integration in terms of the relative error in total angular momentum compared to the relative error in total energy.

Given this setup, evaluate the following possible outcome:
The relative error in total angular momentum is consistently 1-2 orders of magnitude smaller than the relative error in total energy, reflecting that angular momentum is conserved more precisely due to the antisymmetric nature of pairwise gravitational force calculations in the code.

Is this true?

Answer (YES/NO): NO